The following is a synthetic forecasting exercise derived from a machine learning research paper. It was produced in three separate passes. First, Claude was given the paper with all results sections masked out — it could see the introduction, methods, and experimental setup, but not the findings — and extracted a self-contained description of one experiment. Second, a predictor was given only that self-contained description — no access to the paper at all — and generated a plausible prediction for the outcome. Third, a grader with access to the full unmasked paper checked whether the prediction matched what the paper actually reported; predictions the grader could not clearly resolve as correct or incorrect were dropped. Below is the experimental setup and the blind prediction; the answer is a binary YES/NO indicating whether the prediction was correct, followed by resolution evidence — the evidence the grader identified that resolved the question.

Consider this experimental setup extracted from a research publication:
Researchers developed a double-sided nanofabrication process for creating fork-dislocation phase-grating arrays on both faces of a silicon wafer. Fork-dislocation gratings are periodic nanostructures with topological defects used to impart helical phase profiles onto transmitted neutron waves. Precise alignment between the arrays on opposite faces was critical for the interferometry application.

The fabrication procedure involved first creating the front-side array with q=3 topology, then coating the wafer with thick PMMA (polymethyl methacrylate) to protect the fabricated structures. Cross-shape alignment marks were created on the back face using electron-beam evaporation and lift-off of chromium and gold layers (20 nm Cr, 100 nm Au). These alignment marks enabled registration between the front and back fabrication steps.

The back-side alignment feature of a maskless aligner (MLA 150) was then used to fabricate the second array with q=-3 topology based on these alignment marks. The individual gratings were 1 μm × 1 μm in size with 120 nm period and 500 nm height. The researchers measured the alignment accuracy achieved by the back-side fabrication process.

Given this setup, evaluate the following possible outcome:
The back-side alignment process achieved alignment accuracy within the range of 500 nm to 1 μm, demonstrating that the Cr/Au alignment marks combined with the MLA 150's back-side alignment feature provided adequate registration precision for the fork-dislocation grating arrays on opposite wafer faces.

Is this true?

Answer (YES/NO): NO